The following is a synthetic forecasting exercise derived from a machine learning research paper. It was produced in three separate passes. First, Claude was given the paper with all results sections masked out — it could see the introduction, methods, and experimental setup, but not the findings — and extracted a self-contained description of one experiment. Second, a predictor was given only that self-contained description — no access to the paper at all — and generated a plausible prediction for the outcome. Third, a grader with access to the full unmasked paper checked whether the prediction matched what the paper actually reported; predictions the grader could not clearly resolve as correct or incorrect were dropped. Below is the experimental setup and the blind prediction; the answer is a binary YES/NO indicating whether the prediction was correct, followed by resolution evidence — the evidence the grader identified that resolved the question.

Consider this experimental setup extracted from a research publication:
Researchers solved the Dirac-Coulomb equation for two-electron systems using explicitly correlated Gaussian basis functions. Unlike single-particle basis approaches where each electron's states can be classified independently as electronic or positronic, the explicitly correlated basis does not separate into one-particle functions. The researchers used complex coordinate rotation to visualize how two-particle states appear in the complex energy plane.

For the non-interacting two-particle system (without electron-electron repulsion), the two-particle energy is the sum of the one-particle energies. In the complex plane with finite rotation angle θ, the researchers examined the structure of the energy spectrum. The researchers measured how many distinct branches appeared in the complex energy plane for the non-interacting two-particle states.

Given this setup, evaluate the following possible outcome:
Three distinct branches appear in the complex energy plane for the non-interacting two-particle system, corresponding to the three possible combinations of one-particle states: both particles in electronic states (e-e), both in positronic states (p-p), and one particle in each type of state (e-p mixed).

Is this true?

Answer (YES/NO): YES